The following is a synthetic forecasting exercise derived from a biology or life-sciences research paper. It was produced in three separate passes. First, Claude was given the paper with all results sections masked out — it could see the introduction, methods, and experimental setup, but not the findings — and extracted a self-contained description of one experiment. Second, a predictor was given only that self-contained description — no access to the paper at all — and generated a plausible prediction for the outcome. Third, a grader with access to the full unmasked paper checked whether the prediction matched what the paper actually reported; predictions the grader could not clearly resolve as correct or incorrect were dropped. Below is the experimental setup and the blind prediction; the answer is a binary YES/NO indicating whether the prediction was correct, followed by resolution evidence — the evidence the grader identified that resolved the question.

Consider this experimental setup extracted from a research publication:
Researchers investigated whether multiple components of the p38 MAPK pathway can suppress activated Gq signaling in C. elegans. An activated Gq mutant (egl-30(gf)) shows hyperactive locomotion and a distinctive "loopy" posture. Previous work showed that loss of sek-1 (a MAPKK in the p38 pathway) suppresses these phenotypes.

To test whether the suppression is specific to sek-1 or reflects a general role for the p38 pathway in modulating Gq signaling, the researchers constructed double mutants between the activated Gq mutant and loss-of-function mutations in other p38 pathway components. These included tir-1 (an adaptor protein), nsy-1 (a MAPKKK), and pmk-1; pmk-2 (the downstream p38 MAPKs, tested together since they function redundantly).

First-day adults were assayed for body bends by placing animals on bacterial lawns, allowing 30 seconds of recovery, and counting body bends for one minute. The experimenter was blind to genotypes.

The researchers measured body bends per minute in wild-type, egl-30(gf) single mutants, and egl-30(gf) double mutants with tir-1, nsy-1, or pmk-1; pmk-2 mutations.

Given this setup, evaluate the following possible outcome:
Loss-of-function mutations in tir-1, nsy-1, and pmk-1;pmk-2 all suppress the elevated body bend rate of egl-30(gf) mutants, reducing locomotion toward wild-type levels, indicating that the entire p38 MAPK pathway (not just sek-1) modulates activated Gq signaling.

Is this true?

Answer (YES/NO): YES